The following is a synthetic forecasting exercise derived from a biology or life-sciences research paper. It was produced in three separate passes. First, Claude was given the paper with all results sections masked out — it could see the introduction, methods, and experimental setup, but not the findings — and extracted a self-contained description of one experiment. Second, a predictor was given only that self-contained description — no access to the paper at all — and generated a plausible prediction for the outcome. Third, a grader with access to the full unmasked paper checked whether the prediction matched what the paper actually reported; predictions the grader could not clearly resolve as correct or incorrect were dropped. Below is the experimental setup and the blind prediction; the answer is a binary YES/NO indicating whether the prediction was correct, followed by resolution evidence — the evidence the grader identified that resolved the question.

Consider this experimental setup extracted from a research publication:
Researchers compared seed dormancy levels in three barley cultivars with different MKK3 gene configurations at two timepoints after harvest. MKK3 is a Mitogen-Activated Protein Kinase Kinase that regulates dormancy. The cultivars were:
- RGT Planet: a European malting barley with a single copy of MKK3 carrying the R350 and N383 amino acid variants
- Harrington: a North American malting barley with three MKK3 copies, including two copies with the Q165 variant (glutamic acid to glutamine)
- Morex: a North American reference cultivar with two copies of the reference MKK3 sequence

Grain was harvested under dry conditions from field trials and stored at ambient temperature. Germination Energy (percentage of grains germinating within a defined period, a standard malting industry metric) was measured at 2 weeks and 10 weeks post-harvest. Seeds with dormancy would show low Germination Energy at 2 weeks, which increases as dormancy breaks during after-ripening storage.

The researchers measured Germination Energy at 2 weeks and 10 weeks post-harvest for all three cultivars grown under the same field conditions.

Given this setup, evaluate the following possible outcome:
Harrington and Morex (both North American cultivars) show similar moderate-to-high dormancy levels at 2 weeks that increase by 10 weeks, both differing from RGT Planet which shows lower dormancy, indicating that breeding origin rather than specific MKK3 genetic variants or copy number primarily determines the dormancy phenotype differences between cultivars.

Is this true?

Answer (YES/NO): NO